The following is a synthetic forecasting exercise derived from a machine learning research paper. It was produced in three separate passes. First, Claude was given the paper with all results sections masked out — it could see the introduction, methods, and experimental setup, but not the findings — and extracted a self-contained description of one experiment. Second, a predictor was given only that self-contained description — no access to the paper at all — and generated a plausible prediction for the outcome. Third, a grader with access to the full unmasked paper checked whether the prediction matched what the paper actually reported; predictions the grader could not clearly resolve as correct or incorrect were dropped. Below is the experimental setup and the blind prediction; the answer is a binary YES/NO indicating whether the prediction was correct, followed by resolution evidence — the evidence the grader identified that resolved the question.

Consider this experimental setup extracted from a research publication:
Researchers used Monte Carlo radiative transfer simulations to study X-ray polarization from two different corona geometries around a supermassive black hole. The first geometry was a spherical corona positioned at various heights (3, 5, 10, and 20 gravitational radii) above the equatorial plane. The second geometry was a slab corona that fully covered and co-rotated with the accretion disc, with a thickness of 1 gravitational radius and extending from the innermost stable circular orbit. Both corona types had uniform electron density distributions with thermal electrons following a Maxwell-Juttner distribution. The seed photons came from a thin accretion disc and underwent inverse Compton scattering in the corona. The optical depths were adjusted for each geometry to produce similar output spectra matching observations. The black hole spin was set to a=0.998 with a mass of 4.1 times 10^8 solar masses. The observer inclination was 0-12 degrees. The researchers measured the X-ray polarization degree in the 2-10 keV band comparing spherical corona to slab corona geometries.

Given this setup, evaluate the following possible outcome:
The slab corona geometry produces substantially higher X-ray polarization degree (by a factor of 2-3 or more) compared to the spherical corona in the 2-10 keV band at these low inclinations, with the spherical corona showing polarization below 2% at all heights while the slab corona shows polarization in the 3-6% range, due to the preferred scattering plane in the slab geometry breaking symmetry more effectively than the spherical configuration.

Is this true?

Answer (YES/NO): NO